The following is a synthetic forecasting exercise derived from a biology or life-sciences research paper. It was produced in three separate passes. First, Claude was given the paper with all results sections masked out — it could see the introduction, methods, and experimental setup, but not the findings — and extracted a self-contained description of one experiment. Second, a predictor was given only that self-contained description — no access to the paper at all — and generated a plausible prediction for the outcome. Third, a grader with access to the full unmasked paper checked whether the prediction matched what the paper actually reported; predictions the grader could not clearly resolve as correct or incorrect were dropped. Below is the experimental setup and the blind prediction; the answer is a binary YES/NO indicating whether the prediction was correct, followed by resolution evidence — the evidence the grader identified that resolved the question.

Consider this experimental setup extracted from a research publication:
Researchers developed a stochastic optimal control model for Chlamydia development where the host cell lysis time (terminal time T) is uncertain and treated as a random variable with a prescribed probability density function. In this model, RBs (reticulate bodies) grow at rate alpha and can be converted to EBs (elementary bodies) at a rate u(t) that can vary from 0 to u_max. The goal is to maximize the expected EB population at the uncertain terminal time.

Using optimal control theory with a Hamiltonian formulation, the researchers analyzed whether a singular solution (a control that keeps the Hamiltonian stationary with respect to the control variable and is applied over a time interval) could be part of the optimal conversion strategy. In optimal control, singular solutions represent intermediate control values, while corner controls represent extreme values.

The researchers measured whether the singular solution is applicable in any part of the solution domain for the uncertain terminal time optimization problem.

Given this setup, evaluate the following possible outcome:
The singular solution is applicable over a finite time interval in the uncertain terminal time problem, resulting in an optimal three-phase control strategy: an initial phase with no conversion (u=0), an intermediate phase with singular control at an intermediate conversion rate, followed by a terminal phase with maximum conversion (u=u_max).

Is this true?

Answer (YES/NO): NO